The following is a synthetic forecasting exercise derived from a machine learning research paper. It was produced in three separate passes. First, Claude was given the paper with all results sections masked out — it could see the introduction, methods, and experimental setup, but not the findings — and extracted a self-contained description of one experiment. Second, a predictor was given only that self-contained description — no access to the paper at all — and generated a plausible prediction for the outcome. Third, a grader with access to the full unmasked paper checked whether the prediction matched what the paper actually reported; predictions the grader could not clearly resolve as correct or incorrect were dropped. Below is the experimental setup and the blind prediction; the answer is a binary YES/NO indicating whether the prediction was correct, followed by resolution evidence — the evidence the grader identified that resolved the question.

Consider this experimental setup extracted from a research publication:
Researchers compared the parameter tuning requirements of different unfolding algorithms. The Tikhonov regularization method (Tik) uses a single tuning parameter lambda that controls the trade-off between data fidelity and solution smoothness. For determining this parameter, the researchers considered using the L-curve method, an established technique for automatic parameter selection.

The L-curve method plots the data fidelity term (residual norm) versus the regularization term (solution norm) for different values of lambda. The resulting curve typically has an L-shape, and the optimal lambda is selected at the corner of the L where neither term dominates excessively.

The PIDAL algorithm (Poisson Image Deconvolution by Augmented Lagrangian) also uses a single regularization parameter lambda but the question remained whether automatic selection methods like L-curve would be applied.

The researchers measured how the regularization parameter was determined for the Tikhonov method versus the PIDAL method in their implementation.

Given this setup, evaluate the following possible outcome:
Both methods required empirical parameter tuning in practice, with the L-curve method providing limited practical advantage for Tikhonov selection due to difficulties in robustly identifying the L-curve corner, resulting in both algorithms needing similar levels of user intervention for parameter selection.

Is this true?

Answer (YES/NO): NO